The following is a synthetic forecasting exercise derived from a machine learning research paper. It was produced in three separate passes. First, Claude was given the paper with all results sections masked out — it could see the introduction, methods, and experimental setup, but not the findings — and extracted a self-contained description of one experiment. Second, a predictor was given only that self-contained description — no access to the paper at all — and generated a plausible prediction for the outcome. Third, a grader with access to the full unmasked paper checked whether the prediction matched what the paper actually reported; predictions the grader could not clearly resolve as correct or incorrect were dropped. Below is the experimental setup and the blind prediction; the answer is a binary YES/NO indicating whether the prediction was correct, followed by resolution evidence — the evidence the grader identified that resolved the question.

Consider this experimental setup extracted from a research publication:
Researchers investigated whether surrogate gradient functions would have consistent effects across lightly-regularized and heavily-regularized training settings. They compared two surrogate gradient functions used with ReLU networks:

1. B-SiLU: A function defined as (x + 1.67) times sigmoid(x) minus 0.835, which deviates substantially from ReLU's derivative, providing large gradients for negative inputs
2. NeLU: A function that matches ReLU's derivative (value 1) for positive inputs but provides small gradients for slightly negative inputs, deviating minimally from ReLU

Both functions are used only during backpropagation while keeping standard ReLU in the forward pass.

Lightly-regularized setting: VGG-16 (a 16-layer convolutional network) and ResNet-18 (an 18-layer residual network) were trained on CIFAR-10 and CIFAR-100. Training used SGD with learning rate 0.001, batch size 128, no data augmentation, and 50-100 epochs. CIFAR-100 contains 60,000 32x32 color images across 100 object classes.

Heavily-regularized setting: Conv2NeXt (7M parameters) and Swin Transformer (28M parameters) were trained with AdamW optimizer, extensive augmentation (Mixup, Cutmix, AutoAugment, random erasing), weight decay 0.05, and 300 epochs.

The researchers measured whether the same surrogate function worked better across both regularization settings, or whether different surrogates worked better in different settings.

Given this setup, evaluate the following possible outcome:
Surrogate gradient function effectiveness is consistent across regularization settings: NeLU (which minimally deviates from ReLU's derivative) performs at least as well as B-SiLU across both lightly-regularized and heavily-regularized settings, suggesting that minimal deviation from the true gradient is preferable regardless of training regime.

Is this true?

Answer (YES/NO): NO